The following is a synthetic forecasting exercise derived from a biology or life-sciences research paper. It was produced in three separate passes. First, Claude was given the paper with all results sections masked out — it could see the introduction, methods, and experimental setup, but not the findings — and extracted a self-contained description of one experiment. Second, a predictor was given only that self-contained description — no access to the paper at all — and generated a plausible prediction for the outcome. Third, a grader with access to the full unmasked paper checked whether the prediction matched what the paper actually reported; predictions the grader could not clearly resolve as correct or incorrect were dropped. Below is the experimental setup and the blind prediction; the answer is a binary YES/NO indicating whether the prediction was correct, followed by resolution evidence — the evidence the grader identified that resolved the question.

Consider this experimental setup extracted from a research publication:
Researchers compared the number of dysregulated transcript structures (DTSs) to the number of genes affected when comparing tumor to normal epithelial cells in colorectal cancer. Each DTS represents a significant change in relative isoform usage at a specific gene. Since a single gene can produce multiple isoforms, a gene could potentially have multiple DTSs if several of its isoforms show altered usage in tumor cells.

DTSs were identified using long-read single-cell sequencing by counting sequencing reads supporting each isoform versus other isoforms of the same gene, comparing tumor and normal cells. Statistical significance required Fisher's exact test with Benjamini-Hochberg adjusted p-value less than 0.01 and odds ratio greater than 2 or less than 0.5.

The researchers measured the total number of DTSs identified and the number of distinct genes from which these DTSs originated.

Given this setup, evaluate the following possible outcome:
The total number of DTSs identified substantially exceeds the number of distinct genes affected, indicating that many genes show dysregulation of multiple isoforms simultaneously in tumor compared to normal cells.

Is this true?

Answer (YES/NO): NO